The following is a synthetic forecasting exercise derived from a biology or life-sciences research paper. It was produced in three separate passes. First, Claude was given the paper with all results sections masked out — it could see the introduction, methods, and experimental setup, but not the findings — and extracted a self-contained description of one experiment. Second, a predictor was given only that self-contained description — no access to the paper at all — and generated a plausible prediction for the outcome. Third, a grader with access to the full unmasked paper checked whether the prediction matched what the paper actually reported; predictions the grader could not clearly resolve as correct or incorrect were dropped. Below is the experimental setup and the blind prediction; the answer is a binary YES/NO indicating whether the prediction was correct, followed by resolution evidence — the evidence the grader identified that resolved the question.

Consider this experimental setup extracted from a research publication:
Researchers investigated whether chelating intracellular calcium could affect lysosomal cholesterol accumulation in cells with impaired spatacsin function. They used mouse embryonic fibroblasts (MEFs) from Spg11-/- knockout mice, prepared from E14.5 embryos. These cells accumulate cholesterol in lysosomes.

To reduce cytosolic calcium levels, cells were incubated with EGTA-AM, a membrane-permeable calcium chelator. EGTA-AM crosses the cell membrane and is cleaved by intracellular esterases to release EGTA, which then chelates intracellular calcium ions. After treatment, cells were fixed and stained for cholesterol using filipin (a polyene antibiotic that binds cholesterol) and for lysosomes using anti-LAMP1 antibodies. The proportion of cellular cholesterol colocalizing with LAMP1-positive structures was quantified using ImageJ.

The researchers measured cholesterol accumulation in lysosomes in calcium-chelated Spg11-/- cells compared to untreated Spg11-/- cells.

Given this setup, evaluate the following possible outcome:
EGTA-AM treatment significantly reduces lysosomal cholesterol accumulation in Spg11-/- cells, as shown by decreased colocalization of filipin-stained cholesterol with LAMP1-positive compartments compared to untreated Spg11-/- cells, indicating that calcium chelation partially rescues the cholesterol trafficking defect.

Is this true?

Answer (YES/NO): YES